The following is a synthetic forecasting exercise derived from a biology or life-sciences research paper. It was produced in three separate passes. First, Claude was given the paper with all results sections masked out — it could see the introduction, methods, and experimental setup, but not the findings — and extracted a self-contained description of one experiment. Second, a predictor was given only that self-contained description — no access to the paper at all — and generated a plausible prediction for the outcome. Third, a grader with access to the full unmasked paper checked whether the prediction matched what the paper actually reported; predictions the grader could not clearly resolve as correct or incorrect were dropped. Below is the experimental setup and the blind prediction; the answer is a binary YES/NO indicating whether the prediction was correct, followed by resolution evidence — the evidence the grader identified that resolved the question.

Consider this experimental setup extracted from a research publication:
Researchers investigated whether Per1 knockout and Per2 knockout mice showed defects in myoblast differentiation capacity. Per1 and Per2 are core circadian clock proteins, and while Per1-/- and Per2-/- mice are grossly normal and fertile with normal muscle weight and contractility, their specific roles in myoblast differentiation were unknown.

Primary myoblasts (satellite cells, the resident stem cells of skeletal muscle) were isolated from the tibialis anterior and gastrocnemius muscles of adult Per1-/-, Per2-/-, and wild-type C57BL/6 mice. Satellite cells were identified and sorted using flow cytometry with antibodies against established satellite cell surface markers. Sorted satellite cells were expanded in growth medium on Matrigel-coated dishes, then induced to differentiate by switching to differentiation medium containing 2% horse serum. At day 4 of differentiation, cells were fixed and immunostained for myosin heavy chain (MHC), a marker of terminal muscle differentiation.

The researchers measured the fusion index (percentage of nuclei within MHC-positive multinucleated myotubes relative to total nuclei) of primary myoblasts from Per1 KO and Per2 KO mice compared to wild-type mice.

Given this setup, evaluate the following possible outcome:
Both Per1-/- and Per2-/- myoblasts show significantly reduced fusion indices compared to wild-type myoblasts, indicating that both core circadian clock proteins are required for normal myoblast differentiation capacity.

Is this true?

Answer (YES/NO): YES